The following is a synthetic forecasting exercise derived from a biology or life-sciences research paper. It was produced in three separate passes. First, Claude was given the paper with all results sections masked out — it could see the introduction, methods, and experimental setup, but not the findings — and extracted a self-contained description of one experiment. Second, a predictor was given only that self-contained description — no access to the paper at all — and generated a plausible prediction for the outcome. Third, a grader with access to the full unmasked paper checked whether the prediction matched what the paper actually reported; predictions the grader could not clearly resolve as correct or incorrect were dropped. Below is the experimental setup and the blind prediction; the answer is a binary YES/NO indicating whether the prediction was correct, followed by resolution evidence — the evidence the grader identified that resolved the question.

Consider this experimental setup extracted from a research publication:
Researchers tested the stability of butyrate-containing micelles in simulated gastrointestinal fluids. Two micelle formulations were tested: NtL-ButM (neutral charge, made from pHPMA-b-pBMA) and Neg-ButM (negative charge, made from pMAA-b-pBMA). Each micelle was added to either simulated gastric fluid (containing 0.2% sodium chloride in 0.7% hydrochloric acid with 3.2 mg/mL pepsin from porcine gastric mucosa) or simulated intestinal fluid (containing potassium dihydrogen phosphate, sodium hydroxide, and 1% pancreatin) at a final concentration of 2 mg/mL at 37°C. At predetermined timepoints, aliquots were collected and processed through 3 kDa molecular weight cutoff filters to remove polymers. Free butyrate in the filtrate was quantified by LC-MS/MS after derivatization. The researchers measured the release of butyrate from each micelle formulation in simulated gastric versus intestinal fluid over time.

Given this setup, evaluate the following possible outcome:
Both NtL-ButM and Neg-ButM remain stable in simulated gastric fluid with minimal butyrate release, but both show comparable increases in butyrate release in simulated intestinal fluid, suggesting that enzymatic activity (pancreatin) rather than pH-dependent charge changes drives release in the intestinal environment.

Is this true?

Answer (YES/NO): YES